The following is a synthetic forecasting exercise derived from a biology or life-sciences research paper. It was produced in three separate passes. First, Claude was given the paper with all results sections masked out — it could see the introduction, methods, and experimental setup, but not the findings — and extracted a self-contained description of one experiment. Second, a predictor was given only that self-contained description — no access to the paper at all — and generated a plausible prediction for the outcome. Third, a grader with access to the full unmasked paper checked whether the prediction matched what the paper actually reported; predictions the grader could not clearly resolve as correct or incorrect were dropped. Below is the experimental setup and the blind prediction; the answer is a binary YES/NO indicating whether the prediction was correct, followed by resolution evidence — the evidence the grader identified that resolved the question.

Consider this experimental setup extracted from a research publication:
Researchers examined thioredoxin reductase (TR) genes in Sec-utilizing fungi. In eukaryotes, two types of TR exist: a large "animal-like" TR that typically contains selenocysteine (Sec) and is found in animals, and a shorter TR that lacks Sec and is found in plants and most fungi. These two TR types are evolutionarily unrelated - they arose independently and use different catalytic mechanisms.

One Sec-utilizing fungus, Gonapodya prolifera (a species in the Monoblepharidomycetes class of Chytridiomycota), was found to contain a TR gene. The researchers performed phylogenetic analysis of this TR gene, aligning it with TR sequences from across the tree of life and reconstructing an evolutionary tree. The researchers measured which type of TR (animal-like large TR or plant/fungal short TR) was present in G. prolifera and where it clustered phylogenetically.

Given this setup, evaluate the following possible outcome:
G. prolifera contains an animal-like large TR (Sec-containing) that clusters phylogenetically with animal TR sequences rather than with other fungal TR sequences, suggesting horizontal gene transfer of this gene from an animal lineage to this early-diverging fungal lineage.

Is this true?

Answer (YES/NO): NO